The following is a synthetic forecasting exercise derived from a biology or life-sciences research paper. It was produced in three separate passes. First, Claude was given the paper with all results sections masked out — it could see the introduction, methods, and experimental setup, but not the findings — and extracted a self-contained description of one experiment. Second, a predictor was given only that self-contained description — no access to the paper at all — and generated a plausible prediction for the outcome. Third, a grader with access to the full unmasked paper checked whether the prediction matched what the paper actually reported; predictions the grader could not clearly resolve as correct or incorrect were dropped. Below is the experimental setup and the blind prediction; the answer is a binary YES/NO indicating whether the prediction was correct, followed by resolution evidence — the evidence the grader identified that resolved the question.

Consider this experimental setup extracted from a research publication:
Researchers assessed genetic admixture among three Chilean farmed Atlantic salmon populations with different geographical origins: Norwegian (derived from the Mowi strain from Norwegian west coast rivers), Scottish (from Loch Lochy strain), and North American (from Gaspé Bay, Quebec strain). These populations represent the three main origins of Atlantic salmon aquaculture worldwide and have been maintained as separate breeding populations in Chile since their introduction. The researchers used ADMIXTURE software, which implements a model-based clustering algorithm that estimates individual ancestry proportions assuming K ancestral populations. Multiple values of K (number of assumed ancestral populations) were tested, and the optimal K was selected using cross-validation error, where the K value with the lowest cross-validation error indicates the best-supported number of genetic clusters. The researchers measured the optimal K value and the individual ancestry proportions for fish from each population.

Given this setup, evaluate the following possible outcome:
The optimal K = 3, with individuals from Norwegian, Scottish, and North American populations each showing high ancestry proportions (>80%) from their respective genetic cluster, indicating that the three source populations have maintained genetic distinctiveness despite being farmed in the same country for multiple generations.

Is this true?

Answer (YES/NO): NO